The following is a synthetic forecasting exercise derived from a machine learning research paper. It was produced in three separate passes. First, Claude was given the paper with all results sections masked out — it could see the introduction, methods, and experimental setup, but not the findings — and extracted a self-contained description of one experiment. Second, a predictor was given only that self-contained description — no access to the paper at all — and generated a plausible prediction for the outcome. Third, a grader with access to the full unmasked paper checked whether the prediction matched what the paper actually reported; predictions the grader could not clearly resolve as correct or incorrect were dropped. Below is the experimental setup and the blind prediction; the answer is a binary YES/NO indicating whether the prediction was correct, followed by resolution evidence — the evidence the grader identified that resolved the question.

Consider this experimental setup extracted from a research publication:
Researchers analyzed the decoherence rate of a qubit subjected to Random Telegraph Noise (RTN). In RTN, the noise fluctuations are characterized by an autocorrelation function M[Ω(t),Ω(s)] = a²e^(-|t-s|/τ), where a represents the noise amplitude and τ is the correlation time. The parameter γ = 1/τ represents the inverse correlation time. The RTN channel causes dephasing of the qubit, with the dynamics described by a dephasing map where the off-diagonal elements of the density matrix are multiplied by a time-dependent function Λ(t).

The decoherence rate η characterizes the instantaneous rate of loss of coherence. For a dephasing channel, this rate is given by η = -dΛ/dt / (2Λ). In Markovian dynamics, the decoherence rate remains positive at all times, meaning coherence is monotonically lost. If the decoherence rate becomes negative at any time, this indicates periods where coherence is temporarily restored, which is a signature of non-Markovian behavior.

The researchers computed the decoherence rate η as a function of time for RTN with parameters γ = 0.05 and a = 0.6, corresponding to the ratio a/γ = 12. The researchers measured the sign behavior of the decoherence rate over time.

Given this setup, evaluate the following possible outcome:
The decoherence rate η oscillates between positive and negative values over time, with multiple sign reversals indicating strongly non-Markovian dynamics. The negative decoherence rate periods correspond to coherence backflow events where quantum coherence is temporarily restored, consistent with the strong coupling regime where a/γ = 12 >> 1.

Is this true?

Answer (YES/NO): YES